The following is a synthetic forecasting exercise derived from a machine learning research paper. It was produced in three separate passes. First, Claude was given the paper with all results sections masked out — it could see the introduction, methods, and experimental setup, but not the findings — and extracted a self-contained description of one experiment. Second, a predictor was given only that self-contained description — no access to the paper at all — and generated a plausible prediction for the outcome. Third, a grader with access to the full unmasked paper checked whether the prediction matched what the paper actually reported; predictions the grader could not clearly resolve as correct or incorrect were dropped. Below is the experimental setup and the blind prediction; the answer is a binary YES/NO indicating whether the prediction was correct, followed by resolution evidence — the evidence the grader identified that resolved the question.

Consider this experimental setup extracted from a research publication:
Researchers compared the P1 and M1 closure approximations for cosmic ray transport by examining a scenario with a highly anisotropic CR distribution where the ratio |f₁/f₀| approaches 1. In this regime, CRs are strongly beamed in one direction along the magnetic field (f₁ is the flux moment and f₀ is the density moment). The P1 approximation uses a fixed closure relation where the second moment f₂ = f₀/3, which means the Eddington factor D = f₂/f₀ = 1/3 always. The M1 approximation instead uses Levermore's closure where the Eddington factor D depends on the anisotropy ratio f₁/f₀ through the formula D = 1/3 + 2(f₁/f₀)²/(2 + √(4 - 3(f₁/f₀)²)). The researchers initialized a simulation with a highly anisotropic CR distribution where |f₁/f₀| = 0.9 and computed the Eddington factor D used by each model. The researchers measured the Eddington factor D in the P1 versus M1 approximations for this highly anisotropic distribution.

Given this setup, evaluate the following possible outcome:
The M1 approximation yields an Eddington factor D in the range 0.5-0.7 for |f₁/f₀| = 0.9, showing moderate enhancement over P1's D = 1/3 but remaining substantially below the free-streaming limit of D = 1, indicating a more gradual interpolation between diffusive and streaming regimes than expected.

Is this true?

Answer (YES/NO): NO